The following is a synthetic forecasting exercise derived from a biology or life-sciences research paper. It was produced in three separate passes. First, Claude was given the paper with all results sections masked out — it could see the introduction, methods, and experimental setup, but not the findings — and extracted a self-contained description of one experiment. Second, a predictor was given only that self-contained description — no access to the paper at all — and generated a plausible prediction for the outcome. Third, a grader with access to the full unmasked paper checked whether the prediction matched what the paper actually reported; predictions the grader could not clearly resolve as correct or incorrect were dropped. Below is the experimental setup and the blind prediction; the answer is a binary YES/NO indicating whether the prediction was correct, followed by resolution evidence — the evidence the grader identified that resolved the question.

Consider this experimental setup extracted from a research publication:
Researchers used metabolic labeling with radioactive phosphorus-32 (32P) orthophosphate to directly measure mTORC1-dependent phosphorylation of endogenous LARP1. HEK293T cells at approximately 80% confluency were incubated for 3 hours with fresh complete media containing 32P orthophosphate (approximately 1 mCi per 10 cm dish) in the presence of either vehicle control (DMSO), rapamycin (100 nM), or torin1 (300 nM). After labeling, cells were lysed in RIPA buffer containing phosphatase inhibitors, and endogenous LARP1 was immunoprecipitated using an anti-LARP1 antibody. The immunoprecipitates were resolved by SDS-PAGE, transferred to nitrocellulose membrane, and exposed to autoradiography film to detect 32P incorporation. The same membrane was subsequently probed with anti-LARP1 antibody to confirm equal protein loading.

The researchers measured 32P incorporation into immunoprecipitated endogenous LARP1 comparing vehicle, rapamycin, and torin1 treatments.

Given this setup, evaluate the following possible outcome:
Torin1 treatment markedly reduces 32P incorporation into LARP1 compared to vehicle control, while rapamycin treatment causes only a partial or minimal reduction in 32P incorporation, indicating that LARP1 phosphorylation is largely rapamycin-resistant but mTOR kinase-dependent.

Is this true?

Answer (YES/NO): NO